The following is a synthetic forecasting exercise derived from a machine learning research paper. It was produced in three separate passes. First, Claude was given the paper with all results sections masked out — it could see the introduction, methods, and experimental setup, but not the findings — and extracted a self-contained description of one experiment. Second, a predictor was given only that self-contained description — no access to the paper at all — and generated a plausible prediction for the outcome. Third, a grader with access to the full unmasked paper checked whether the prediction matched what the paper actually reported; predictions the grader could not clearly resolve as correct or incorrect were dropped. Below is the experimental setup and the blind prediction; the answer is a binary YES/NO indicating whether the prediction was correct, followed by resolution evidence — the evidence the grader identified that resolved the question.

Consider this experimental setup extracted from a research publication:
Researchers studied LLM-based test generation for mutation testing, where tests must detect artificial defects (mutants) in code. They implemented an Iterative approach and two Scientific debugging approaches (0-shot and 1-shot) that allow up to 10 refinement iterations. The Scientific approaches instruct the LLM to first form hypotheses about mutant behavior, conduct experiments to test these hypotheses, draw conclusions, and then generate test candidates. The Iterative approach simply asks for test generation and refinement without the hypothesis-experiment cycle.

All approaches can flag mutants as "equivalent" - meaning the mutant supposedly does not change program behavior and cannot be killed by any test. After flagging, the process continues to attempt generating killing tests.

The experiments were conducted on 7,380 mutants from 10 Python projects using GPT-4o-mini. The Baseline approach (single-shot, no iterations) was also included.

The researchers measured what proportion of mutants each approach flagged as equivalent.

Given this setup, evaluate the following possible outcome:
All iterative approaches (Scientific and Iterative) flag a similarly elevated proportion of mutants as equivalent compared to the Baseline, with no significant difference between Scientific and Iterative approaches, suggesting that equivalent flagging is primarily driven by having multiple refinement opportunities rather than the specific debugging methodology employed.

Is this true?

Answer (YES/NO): NO